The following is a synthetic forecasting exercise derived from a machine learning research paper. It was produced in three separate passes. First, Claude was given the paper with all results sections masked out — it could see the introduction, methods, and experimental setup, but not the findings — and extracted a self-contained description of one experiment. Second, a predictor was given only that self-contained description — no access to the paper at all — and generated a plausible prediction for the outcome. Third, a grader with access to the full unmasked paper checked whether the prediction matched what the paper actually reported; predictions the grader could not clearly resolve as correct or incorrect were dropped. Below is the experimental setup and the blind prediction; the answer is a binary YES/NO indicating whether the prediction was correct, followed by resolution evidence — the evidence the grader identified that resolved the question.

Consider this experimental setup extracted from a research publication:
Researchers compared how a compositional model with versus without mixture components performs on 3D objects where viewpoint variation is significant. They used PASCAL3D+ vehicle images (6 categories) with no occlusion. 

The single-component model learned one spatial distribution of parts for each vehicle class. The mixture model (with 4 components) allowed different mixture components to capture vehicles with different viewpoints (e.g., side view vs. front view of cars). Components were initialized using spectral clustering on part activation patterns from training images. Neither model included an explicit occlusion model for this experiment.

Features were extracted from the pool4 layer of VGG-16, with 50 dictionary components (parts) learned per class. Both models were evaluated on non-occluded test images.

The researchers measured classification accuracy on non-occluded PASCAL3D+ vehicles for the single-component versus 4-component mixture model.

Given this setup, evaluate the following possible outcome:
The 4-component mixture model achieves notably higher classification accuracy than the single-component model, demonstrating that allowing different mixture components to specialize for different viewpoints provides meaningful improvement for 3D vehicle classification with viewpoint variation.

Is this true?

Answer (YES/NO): NO